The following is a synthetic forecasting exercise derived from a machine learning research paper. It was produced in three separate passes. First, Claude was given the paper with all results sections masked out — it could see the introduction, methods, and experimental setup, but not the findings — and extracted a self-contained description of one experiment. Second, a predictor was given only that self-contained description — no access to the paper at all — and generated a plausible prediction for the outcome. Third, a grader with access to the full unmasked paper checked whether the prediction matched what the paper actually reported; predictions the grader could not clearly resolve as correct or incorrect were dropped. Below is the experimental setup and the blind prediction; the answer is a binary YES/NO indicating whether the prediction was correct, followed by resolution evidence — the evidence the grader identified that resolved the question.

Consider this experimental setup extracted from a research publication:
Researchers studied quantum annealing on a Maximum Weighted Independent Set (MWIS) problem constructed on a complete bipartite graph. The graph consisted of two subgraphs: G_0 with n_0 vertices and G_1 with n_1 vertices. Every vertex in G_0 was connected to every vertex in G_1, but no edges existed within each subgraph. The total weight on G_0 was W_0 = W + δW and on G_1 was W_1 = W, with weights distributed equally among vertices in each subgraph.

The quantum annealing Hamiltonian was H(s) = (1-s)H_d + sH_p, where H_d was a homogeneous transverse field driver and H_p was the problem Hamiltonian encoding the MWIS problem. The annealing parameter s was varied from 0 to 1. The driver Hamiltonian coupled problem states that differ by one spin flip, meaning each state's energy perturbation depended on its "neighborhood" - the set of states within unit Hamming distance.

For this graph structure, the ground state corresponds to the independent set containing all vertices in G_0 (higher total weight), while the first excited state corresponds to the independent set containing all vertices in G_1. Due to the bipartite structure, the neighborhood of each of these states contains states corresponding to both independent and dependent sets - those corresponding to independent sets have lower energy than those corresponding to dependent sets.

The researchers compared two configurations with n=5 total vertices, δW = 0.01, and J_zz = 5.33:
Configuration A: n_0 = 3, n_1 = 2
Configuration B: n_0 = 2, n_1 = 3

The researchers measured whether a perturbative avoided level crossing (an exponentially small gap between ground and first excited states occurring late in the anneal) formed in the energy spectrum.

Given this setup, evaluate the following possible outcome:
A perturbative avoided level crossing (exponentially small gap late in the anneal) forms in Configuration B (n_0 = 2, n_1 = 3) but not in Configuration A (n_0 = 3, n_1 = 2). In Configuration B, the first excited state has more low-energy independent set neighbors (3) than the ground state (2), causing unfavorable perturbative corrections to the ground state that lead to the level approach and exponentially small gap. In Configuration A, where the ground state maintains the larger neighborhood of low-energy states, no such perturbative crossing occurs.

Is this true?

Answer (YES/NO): YES